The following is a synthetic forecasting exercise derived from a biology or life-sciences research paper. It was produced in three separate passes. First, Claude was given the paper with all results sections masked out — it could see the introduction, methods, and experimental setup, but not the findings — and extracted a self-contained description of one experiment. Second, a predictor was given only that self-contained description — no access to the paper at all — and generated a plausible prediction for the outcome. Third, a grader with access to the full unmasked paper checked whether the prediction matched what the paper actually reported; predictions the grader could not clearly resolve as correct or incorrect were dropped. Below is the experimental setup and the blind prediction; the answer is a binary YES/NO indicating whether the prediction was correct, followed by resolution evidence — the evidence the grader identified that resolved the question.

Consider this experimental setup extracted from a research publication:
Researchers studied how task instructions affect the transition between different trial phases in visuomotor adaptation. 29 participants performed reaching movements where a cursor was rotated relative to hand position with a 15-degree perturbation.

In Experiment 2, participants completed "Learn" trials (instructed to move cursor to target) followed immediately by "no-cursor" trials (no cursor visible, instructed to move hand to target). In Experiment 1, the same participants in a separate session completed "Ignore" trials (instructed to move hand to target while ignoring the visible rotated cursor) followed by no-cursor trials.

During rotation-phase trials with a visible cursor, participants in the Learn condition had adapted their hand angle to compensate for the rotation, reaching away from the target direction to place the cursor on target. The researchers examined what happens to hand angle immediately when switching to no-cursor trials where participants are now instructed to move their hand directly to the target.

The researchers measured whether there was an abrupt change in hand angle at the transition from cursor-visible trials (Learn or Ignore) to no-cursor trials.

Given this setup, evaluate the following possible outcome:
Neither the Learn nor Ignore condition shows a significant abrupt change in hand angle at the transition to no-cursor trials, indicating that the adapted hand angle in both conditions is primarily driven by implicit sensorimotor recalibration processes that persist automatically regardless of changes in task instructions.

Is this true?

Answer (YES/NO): NO